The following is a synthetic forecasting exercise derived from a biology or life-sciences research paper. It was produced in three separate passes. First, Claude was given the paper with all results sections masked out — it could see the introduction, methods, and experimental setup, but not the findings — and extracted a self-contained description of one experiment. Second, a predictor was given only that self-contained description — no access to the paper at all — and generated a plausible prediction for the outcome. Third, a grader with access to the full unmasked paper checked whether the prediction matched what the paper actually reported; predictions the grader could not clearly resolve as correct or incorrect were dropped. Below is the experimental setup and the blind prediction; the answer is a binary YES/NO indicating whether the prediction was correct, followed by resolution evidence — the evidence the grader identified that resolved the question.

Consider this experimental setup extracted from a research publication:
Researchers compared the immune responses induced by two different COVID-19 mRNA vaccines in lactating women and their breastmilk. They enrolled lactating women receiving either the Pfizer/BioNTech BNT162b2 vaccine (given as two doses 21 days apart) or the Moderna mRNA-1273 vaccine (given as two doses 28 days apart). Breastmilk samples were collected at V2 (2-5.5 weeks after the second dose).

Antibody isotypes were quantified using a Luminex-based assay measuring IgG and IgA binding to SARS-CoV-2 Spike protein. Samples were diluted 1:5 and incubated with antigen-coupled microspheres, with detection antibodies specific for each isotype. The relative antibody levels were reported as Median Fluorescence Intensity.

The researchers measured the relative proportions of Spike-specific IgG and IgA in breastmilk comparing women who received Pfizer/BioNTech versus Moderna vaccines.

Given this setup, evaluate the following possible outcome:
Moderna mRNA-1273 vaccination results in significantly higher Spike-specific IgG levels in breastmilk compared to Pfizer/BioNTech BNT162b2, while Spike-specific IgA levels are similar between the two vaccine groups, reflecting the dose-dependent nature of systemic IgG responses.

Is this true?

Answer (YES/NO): NO